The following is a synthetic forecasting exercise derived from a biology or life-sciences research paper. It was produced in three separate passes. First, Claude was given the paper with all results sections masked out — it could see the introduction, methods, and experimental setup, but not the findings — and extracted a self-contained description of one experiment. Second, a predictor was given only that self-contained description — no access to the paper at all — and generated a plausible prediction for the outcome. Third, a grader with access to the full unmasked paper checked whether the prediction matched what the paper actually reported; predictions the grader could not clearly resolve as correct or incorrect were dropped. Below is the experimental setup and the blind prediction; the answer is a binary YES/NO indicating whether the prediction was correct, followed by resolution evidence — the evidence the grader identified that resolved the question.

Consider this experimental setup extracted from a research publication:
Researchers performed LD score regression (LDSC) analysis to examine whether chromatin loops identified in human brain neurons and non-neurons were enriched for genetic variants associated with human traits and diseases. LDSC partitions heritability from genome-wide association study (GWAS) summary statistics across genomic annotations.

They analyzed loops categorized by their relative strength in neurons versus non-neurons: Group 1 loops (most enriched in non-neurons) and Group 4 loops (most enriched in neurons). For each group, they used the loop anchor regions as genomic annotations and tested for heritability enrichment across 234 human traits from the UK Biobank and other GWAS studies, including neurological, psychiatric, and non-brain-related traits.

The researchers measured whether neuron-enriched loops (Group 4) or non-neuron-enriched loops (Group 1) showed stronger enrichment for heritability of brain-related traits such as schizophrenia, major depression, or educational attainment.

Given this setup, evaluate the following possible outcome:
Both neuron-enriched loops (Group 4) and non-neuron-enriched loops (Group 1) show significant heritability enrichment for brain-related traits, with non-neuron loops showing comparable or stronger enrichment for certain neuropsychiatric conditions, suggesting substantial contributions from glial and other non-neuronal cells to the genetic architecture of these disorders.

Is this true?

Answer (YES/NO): NO